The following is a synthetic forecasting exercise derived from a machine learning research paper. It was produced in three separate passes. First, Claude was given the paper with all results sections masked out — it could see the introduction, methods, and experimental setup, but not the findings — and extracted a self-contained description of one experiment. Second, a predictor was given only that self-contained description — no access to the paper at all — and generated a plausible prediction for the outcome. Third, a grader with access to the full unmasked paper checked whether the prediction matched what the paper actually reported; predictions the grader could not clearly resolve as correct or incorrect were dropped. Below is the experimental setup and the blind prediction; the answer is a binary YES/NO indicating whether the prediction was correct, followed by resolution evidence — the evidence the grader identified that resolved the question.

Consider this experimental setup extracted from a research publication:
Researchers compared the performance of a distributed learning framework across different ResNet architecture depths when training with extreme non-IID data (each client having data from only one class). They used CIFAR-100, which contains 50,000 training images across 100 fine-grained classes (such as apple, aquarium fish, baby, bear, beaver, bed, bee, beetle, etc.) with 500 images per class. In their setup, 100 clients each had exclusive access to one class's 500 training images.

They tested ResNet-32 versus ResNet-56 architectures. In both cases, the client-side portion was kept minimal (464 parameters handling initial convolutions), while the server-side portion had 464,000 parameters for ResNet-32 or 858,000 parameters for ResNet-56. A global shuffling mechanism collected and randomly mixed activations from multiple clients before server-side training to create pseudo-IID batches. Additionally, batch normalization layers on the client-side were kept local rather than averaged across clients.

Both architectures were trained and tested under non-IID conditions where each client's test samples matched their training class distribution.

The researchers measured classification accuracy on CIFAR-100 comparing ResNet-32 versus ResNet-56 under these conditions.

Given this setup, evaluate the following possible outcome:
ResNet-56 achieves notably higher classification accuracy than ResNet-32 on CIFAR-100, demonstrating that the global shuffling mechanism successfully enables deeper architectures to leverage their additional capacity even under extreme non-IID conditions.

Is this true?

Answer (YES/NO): YES